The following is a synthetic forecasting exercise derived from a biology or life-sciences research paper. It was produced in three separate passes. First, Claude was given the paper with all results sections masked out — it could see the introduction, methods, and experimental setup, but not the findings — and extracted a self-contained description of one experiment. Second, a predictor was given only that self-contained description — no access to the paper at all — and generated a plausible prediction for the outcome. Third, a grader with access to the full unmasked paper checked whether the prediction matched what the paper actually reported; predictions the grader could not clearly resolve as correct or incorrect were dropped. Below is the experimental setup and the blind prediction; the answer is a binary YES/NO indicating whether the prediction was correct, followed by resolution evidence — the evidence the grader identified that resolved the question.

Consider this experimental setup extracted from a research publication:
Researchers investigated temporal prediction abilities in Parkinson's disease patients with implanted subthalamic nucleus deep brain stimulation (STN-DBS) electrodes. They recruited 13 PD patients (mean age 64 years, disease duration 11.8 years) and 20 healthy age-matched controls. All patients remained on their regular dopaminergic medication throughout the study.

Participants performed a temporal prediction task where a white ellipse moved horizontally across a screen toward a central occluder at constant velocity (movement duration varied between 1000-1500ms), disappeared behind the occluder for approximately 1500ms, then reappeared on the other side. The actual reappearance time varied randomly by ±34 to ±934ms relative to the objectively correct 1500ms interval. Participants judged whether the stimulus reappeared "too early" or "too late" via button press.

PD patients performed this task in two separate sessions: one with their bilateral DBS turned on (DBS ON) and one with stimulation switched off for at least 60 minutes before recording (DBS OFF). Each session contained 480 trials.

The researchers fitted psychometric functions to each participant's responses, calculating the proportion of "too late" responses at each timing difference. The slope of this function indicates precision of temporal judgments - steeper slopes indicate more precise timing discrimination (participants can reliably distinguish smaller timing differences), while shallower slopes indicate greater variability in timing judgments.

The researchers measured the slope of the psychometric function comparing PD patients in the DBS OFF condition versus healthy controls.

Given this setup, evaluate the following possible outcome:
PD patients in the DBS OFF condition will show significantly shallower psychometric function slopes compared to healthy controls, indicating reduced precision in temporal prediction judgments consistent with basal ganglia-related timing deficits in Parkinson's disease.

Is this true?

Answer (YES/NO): YES